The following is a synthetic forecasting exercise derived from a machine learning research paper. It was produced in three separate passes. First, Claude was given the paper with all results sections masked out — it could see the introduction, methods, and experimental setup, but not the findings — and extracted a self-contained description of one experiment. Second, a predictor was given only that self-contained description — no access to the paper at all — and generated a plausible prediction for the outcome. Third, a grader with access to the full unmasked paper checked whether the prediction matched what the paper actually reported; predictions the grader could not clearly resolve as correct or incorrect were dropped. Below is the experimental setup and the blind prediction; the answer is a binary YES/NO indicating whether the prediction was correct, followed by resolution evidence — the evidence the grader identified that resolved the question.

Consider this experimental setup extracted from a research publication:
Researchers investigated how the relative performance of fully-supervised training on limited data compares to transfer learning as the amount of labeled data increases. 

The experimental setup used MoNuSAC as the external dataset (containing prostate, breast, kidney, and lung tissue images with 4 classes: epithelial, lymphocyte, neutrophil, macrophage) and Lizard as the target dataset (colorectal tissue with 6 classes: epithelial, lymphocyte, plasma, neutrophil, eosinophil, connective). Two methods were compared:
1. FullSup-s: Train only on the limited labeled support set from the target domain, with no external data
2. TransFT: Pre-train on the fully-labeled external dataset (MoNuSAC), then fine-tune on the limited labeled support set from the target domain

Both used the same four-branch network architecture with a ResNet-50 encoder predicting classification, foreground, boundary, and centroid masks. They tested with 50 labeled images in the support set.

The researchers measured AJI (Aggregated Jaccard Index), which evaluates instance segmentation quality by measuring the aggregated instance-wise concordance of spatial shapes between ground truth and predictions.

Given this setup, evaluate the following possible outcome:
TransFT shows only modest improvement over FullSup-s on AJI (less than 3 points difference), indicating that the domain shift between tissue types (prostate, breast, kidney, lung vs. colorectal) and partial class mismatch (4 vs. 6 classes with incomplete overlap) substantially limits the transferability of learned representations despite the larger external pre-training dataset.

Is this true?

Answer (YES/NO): NO